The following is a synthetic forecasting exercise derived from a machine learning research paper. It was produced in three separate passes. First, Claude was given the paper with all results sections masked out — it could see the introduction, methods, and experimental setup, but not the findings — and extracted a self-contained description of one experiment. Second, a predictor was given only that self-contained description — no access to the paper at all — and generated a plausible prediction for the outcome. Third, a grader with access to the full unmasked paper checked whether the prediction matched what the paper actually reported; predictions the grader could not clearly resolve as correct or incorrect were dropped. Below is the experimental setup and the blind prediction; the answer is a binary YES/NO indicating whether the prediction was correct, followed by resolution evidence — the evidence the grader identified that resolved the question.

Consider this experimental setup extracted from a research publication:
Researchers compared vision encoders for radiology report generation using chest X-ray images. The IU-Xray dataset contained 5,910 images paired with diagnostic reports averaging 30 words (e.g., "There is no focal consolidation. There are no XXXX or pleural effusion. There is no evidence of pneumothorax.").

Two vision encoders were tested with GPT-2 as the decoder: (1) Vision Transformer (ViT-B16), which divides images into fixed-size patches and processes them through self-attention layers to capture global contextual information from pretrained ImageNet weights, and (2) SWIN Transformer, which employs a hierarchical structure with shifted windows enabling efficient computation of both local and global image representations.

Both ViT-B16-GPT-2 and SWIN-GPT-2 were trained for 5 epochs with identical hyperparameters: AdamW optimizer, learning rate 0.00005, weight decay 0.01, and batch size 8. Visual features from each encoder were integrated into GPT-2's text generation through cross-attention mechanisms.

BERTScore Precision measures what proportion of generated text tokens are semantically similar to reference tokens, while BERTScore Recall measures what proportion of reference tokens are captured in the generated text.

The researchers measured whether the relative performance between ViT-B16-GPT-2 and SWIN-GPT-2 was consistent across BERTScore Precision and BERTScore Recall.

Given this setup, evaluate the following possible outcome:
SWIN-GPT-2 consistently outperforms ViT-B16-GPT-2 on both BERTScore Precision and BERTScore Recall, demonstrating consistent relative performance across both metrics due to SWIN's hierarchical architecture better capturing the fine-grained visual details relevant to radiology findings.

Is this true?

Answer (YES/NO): NO